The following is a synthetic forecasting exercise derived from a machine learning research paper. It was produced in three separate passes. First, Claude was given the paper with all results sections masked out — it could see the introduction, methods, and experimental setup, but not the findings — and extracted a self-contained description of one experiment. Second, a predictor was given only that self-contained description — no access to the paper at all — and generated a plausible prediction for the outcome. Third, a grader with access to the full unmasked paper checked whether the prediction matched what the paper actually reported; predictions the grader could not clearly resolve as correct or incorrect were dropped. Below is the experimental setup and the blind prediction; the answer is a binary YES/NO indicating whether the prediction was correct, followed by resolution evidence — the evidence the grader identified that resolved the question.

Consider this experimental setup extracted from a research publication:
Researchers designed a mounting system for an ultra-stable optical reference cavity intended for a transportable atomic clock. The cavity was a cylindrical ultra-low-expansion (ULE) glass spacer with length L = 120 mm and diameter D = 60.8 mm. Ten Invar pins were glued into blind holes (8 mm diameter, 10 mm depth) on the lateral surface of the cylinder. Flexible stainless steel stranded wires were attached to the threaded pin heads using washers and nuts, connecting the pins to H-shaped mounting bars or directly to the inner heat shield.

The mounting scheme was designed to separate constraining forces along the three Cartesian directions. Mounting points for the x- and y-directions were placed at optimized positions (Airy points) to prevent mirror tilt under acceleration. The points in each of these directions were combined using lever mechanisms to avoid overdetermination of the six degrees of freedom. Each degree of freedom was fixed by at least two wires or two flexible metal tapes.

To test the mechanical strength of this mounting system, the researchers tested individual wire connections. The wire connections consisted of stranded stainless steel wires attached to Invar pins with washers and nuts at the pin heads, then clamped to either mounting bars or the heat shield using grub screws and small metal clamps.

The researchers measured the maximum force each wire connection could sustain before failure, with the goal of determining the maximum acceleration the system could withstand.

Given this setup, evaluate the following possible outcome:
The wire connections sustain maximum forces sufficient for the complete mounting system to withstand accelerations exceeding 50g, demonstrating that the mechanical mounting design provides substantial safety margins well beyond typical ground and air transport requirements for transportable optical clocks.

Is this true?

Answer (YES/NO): YES